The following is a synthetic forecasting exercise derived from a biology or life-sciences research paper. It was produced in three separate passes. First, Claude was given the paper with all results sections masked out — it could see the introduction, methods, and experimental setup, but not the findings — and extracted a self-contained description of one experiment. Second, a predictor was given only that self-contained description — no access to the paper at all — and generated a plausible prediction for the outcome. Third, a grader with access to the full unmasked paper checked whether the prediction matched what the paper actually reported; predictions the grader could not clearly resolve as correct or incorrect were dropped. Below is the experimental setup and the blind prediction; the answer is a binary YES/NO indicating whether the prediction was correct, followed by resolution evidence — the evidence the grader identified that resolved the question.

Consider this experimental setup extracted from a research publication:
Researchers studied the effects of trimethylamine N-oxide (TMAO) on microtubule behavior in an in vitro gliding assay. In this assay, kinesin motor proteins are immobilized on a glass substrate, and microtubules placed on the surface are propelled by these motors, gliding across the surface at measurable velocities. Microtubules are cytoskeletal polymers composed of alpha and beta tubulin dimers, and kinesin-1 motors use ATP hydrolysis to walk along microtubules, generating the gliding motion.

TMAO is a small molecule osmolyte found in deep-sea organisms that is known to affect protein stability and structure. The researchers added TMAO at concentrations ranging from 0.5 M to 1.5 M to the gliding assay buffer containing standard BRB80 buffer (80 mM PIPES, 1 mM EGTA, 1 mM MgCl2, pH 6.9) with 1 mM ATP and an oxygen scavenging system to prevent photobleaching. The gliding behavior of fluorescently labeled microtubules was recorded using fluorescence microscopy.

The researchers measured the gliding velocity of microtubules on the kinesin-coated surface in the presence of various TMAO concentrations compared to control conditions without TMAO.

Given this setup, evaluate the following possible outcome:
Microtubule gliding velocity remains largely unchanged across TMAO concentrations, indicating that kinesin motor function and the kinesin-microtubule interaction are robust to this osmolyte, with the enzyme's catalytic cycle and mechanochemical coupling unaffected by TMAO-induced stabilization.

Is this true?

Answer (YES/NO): NO